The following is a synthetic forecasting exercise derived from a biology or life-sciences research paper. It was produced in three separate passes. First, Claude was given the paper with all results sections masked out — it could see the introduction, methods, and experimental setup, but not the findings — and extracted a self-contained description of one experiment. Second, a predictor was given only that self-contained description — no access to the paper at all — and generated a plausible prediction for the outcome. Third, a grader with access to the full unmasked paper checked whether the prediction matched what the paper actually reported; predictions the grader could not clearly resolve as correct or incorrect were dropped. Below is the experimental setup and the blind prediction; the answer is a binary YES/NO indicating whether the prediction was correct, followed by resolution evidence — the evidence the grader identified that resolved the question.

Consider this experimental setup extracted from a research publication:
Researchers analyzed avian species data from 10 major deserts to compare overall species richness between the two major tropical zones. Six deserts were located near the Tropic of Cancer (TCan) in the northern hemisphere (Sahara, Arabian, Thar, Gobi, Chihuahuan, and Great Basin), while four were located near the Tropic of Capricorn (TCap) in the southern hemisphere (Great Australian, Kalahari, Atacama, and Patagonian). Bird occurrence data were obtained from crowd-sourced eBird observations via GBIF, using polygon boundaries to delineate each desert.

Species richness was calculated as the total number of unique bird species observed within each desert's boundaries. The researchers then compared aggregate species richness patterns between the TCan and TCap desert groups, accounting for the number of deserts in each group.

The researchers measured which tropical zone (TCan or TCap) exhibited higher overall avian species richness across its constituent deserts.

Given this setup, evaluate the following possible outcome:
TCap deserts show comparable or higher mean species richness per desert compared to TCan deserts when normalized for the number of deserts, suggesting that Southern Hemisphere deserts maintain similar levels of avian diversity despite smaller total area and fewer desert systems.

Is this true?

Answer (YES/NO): NO